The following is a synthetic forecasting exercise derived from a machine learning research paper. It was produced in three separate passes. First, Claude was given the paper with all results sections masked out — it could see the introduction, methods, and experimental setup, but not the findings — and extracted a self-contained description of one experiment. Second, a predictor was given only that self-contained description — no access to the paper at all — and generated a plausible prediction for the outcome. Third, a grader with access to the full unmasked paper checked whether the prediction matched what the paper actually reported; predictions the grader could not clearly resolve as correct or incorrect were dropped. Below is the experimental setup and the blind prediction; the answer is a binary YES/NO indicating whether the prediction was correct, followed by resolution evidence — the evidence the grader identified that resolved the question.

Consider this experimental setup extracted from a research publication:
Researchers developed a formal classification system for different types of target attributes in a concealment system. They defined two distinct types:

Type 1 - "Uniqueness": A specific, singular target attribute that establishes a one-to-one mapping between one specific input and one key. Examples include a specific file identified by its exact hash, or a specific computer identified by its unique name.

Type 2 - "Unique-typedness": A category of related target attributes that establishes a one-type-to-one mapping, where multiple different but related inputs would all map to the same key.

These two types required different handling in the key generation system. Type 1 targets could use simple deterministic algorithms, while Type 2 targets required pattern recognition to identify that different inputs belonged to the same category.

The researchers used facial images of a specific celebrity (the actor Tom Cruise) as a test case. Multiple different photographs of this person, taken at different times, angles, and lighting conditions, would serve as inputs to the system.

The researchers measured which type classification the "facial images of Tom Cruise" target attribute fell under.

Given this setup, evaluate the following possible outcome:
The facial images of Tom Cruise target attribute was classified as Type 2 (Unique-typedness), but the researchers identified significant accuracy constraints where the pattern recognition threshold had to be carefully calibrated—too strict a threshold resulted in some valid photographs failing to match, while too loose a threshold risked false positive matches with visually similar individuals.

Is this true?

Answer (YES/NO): NO